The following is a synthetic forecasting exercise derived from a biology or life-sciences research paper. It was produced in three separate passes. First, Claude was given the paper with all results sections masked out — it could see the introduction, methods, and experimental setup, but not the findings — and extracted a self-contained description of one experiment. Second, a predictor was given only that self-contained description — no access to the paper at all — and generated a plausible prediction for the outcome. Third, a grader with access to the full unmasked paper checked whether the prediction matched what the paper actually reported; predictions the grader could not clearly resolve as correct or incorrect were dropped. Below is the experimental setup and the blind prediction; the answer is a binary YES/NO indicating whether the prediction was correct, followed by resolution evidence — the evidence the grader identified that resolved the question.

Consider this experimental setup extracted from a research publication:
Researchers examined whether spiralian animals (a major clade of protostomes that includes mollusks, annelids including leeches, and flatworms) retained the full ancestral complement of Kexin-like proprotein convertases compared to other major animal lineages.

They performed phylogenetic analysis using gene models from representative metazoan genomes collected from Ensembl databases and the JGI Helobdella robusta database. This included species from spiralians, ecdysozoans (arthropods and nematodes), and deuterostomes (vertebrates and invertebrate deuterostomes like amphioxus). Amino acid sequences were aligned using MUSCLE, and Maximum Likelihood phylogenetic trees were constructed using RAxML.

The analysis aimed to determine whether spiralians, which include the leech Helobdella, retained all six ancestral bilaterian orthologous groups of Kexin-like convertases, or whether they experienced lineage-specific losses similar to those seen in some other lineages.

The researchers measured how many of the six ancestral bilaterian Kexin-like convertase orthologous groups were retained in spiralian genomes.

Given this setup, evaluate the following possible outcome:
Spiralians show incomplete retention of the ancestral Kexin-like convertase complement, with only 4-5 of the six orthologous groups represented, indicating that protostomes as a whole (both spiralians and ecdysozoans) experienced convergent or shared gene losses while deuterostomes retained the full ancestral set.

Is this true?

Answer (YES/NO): NO